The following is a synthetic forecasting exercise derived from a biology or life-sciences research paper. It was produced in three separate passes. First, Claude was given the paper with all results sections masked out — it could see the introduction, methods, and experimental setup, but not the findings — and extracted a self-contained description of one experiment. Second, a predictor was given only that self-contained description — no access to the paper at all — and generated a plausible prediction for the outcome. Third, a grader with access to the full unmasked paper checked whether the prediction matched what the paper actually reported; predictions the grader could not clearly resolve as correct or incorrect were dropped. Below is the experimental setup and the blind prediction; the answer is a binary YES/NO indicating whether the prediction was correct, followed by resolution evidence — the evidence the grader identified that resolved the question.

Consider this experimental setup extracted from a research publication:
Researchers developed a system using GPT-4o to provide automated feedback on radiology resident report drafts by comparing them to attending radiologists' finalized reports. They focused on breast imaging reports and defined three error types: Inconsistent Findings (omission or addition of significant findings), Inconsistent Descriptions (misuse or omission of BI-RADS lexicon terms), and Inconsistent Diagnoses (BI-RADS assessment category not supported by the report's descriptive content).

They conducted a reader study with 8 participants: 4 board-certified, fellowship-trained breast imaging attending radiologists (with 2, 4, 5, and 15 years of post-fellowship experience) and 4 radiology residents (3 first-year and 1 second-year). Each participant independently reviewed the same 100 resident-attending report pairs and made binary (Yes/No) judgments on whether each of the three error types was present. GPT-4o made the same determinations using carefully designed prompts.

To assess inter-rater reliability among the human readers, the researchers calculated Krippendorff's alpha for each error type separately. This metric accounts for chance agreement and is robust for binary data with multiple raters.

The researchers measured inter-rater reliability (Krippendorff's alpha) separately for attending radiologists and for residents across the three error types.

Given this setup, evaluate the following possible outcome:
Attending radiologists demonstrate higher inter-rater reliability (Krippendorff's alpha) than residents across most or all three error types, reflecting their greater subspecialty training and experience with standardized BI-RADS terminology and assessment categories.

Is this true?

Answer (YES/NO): YES